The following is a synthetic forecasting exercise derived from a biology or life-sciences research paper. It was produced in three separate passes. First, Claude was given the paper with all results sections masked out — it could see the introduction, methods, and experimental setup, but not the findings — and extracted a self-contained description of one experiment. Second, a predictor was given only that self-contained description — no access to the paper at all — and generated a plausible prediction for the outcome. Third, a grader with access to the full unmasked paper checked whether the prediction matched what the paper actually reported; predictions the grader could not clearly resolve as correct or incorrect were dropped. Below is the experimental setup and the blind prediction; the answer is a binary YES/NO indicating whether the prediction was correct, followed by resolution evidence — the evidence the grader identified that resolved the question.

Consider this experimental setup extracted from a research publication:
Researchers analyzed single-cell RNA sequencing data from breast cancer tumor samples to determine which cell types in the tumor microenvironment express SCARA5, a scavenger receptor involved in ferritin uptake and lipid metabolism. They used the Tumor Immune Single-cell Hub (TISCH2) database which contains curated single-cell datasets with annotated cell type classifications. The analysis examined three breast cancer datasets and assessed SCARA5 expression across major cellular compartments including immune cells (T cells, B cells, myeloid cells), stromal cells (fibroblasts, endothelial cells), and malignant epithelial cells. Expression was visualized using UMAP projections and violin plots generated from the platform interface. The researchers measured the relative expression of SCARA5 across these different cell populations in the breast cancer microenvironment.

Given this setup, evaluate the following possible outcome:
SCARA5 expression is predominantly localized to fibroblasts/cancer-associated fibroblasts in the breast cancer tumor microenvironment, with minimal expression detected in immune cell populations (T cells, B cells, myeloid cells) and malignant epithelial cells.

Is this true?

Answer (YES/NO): NO